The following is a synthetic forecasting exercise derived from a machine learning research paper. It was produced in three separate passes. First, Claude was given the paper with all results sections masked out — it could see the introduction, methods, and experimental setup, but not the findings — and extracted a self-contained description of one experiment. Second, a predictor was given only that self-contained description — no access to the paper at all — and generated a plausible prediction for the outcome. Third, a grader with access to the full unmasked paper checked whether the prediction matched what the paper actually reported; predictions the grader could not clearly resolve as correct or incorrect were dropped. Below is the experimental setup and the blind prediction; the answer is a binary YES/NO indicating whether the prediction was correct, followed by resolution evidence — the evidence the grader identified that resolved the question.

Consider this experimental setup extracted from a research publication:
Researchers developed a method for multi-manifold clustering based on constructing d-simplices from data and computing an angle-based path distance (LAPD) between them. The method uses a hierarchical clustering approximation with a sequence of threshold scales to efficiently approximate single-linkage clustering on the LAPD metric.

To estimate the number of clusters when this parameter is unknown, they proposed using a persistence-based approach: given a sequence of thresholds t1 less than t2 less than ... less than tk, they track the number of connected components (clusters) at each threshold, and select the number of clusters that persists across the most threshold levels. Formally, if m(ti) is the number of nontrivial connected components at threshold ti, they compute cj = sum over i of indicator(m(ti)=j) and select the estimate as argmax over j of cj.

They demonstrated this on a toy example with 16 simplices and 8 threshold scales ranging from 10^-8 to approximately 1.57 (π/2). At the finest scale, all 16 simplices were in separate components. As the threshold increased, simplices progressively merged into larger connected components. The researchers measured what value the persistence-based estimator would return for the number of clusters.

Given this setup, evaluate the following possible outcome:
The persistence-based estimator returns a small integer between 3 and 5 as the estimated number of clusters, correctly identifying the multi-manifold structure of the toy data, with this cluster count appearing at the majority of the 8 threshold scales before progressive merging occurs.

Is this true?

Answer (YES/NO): NO